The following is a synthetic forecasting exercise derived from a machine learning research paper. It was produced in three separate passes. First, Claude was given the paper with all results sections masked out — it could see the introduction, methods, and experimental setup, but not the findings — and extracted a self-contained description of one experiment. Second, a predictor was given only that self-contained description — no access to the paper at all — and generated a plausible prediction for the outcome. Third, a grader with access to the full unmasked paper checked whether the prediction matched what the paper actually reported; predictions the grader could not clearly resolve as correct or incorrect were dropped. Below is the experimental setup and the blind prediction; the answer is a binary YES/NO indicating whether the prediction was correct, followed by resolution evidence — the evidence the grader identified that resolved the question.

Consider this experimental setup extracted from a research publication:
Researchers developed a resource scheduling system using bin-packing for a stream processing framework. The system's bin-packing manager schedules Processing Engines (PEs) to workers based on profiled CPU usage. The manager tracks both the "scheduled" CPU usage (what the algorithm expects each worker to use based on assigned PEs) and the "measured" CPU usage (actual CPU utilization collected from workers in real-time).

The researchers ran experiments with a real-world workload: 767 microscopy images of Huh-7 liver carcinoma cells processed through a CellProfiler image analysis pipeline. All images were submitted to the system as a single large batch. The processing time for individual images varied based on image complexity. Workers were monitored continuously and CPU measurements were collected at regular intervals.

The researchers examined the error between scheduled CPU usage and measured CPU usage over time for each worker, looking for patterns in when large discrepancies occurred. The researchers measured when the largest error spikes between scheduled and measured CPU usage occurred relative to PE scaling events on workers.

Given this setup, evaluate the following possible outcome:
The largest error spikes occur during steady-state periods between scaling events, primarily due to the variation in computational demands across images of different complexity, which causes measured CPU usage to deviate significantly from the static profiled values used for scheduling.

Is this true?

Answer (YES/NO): NO